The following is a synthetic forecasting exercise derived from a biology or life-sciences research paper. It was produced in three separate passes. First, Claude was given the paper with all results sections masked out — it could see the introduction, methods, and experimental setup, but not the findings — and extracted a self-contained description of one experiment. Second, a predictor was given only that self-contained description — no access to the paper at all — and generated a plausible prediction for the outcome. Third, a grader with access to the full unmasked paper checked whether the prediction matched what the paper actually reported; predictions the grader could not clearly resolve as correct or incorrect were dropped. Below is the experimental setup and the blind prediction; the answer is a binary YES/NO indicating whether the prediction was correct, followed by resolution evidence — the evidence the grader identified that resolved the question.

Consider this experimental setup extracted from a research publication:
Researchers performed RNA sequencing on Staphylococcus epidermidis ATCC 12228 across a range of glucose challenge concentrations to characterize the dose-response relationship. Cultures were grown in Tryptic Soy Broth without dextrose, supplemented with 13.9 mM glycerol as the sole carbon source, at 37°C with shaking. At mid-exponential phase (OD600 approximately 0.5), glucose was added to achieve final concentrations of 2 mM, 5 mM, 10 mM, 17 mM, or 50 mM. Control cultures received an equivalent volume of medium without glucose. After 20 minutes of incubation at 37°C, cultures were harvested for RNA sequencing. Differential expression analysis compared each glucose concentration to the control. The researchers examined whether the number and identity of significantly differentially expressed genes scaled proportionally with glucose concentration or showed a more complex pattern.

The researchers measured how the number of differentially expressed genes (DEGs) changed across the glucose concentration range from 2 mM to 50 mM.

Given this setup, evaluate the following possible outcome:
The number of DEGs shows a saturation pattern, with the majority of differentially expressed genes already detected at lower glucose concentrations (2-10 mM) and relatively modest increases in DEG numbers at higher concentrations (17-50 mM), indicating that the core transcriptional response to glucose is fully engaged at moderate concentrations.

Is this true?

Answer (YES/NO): NO